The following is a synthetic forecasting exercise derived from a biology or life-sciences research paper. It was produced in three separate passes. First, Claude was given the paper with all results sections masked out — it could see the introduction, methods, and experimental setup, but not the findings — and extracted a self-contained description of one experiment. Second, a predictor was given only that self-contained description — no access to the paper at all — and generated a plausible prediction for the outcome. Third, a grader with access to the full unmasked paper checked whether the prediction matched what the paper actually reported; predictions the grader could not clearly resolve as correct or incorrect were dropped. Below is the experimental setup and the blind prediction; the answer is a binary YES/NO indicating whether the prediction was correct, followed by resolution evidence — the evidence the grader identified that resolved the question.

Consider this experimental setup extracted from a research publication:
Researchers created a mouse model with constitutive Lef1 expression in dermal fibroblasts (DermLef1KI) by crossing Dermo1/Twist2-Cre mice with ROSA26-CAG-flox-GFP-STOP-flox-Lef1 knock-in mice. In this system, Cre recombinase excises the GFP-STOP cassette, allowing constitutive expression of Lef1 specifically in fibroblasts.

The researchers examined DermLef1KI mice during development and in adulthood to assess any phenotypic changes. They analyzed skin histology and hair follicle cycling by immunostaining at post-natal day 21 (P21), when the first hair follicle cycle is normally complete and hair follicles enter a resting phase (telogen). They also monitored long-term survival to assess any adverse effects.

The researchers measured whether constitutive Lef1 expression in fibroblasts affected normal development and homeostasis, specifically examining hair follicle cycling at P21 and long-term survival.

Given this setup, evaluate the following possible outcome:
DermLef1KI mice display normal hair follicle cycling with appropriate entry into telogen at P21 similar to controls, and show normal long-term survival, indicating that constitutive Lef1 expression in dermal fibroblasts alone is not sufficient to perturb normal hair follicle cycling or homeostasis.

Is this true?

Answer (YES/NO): NO